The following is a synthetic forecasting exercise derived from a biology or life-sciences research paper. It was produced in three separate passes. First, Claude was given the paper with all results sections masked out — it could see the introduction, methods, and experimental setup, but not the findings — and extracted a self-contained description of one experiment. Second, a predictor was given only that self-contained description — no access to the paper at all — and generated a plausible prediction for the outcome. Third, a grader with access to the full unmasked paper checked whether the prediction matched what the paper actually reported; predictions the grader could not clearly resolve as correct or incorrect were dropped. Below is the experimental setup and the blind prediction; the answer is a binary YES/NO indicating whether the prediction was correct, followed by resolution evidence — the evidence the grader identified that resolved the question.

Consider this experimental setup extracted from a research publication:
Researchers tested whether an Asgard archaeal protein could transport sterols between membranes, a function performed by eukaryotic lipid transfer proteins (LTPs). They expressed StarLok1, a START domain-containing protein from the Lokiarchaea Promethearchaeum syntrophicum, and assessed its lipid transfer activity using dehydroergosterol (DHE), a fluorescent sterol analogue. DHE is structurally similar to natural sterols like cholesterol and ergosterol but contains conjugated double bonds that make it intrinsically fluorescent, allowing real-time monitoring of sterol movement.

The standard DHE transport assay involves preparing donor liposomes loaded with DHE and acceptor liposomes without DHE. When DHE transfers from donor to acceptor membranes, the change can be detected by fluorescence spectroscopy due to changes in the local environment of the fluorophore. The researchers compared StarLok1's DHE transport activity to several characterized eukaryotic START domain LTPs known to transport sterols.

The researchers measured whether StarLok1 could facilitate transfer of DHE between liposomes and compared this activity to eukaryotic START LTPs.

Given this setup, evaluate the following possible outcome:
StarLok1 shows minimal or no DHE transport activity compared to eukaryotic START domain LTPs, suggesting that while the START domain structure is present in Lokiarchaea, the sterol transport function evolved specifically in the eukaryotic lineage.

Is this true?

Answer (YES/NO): NO